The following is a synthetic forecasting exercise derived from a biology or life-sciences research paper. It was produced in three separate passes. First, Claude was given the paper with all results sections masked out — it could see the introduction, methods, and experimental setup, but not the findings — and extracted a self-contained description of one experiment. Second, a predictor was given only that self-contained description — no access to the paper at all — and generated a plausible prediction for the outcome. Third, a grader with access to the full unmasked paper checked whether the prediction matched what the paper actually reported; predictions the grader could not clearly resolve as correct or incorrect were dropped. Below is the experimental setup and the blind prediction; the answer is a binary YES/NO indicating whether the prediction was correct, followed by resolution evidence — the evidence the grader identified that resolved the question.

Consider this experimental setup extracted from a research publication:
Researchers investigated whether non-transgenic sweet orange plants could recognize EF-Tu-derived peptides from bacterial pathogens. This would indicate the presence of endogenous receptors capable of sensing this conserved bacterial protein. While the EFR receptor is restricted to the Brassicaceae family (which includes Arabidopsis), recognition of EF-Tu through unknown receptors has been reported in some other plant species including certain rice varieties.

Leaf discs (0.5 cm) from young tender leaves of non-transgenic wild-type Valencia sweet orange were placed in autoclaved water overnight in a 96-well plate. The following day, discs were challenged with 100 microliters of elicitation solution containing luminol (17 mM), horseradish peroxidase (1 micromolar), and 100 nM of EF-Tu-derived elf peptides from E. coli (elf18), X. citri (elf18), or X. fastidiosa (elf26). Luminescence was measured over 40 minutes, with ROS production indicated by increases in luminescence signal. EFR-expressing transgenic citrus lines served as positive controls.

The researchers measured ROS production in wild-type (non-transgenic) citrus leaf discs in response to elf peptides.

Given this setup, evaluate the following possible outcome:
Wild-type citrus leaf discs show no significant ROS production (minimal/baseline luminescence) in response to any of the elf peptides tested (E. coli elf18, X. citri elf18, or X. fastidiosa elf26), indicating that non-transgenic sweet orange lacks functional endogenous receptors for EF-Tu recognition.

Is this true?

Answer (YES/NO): YES